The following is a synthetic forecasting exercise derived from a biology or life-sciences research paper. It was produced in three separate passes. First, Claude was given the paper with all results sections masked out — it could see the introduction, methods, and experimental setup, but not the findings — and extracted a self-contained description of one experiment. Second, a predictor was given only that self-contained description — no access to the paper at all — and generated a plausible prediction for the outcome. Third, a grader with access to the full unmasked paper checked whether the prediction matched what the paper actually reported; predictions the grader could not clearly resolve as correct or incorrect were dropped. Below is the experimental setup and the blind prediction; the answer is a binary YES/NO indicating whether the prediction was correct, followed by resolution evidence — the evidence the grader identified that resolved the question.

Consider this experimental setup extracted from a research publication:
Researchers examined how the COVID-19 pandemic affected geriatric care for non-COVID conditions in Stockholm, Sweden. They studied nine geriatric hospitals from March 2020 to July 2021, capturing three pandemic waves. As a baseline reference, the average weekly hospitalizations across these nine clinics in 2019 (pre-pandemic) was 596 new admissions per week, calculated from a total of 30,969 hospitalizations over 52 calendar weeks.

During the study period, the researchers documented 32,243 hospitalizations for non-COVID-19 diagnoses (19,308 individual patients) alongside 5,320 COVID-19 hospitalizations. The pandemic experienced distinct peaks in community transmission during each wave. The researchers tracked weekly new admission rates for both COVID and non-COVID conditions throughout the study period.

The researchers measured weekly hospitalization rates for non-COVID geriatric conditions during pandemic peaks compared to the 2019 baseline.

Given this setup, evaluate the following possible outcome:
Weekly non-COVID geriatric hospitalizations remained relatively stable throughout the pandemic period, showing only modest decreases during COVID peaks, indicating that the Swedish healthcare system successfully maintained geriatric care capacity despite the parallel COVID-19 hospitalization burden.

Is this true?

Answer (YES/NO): NO